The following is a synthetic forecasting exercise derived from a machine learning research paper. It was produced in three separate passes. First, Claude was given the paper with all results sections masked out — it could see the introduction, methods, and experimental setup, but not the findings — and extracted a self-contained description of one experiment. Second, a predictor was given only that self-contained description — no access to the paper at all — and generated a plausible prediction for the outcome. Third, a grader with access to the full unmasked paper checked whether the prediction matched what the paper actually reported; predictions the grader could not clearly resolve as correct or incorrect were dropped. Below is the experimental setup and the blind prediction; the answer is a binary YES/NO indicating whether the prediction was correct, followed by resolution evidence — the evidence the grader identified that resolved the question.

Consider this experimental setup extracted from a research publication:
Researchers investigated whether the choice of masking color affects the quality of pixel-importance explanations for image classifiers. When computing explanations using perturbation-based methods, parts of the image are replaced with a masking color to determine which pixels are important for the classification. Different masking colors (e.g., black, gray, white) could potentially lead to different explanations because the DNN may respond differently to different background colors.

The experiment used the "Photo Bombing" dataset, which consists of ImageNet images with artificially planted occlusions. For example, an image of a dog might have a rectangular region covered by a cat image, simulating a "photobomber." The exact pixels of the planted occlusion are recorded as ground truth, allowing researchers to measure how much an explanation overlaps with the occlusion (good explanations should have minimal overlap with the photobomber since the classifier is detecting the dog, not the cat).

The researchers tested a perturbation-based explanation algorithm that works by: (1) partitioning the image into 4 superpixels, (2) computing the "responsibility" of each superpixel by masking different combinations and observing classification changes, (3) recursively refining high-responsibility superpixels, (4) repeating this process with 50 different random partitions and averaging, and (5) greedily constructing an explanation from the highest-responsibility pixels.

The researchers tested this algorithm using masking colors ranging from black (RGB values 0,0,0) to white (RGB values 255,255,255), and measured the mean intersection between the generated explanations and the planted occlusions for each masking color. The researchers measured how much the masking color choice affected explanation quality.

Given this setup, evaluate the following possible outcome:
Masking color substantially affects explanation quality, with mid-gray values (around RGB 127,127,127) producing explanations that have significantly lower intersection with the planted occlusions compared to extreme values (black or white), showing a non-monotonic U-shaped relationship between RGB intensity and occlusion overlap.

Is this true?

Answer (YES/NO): NO